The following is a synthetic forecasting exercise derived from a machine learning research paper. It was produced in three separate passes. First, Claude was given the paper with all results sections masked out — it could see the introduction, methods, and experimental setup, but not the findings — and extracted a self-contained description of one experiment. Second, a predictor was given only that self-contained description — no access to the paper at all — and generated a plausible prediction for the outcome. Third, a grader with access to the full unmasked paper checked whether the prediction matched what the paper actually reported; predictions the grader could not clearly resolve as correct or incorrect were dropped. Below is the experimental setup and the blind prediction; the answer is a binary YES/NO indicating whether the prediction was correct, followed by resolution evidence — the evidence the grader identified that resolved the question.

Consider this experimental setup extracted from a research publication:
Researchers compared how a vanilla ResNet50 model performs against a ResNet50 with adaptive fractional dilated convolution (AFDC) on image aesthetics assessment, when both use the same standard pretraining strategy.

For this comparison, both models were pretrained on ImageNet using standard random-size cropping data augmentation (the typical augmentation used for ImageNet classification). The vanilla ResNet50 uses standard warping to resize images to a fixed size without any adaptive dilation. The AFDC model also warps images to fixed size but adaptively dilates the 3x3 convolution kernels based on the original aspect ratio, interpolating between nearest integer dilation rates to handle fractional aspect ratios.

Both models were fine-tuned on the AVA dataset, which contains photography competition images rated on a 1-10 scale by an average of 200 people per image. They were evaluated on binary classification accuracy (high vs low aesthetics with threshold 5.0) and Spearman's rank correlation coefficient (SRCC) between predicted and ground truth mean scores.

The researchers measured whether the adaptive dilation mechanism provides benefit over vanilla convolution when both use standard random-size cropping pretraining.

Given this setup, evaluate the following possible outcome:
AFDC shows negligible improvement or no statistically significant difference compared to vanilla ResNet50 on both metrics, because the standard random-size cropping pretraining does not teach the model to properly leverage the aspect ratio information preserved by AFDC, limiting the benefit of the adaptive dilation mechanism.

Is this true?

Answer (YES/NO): NO